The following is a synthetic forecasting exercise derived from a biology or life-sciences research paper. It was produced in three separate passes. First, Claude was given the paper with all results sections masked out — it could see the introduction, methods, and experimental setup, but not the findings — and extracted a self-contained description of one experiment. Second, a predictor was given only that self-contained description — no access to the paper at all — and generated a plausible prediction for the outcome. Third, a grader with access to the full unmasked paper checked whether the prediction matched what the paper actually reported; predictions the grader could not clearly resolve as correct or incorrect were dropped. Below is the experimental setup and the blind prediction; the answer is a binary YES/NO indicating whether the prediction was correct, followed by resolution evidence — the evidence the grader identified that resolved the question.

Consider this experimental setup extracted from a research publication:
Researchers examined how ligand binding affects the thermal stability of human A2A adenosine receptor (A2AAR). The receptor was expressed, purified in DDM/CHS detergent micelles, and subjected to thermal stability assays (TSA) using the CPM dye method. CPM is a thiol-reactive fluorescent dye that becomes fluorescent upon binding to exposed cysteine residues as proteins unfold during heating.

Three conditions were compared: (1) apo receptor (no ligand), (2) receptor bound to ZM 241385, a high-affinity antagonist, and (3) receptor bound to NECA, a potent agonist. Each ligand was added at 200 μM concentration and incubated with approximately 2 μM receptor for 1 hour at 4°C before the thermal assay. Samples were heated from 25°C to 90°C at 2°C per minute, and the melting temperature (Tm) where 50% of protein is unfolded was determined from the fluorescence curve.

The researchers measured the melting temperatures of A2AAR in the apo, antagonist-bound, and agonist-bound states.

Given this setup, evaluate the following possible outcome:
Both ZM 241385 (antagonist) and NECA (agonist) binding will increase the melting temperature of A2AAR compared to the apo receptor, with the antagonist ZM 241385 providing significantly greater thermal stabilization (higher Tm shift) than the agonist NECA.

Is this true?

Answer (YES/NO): YES